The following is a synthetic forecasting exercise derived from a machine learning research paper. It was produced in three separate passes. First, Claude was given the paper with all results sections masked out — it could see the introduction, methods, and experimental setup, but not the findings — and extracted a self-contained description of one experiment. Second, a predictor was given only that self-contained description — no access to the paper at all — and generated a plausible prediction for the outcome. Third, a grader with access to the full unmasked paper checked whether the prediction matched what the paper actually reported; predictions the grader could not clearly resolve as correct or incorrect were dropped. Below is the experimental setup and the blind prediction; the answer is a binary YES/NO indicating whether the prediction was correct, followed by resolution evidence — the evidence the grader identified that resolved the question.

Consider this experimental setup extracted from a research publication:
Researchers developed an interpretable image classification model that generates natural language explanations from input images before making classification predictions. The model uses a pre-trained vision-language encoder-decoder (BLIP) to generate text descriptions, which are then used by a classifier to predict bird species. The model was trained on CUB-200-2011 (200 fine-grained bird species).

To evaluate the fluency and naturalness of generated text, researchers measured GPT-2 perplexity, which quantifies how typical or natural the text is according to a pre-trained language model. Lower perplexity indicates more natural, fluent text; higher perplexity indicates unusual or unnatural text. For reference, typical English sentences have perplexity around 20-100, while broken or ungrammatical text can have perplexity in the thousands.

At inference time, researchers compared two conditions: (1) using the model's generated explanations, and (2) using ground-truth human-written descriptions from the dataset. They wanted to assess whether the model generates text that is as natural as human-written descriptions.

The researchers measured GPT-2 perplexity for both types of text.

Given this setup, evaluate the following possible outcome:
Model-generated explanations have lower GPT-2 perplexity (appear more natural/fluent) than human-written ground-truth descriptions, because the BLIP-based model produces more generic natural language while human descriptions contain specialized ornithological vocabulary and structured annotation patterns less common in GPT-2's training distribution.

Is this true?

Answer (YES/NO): NO